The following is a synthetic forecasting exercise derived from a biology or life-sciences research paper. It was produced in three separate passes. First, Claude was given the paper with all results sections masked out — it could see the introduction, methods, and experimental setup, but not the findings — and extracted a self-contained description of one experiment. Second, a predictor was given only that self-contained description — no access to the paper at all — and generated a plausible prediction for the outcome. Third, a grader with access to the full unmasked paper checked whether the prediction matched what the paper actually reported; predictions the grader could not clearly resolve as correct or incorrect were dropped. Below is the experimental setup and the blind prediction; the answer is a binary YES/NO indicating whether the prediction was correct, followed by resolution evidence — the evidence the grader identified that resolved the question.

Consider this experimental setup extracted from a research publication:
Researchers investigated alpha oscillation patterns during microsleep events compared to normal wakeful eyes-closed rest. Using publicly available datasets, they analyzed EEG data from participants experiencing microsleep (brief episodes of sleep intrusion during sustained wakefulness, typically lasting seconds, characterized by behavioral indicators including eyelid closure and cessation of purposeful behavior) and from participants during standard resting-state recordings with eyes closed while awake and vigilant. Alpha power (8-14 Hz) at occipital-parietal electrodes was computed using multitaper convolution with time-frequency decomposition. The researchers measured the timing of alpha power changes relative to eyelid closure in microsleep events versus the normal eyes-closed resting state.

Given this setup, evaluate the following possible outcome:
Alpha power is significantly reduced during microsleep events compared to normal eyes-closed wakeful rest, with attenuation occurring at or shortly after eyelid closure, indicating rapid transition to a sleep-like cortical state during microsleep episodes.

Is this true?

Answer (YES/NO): YES